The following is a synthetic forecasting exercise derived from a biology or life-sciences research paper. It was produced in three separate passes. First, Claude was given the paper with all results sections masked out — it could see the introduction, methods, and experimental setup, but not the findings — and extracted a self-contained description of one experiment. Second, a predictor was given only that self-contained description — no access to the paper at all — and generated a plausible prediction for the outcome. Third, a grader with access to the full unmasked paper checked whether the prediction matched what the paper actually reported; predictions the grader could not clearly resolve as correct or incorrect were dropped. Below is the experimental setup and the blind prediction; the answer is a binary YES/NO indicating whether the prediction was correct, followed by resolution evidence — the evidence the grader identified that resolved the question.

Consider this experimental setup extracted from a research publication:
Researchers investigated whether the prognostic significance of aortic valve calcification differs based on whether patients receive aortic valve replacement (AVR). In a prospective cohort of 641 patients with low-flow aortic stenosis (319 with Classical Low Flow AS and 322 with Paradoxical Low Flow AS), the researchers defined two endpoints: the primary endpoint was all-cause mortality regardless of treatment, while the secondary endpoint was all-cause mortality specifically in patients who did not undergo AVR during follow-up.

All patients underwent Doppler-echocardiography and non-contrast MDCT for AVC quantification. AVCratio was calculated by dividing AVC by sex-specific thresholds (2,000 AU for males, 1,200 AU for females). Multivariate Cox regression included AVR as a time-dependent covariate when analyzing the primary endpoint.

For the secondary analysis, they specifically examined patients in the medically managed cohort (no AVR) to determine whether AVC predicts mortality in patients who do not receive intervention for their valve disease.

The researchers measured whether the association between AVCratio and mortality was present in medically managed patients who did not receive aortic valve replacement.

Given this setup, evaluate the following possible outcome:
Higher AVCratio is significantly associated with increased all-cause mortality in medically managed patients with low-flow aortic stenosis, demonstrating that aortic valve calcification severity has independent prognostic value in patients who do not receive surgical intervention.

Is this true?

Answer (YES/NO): YES